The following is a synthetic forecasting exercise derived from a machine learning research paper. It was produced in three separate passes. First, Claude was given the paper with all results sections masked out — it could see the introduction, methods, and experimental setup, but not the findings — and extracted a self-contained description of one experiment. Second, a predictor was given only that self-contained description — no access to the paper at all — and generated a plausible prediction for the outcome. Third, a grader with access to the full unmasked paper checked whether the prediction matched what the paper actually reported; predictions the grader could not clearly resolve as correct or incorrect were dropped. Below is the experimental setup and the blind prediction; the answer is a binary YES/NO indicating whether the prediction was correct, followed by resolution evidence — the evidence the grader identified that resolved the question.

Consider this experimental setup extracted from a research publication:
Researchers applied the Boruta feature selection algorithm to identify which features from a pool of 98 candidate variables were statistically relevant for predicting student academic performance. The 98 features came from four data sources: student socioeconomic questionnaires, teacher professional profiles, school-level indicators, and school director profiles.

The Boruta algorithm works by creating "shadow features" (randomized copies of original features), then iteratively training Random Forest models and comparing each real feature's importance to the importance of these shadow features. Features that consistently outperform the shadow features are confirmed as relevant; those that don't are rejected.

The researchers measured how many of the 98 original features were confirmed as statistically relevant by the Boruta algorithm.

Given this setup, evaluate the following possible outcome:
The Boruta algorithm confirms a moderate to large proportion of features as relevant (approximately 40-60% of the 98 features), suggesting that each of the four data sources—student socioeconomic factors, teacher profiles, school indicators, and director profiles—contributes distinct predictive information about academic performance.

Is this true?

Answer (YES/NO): NO